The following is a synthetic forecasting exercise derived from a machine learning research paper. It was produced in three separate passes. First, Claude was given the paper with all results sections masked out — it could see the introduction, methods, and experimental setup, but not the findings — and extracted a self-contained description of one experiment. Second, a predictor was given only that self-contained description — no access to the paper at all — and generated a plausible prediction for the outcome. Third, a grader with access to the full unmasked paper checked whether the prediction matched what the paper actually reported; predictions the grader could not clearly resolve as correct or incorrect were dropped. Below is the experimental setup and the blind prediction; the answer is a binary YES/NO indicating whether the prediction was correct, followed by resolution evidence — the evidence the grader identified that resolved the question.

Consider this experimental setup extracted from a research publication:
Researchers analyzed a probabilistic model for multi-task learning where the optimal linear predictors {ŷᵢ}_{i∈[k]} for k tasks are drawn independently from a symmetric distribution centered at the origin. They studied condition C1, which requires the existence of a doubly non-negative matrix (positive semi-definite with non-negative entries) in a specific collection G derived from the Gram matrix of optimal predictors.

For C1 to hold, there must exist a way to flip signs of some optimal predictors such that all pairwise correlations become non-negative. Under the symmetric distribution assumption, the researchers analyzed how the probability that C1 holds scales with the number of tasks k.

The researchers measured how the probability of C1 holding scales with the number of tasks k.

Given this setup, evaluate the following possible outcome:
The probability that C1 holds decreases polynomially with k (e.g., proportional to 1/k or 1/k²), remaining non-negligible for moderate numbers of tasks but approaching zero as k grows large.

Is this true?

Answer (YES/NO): NO